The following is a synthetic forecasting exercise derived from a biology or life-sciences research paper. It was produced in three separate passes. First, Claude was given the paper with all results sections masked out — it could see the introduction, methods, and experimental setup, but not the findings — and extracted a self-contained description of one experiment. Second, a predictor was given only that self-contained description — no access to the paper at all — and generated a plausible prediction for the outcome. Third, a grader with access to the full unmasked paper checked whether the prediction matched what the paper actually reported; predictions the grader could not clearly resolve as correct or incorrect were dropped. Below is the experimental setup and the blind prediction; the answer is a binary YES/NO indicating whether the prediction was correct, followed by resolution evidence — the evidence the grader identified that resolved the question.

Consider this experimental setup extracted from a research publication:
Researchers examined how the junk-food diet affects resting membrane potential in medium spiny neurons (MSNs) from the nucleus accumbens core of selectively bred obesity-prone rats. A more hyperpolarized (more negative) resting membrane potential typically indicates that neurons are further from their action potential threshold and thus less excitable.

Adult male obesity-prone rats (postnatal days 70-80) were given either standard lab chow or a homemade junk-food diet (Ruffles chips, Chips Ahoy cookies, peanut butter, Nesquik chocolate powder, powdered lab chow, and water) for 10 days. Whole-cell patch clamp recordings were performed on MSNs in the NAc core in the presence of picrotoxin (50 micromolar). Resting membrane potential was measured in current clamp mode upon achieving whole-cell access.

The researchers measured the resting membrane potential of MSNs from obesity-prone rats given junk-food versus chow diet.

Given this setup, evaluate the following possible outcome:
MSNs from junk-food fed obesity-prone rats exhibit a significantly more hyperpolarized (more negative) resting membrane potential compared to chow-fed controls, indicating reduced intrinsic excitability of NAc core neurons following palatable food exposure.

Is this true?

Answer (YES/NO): YES